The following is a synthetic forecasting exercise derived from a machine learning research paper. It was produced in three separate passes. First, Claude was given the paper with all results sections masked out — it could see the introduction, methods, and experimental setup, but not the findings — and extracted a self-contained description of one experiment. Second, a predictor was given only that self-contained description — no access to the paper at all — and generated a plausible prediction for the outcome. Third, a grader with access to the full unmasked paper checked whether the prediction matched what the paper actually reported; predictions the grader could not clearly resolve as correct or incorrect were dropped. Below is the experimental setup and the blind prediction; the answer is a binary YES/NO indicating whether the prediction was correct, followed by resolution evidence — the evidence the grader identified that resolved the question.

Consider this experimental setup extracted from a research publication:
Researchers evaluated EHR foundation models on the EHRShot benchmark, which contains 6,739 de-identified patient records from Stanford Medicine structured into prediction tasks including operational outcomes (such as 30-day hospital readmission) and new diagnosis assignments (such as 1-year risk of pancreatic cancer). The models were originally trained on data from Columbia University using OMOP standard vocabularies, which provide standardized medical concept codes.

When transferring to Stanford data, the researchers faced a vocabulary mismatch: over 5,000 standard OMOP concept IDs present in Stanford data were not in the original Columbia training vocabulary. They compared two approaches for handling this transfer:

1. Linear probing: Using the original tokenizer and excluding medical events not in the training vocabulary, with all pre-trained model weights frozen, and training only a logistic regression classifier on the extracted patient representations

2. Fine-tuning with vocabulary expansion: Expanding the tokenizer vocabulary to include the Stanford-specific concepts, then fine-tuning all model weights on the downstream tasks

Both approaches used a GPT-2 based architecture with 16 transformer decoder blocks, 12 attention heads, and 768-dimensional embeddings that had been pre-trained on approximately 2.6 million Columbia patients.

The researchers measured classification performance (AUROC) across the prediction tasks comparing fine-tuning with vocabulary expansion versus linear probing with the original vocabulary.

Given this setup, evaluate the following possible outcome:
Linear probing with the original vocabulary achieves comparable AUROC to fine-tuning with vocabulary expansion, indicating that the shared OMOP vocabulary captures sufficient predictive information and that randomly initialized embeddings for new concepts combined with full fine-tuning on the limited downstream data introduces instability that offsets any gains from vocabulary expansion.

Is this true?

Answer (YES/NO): NO